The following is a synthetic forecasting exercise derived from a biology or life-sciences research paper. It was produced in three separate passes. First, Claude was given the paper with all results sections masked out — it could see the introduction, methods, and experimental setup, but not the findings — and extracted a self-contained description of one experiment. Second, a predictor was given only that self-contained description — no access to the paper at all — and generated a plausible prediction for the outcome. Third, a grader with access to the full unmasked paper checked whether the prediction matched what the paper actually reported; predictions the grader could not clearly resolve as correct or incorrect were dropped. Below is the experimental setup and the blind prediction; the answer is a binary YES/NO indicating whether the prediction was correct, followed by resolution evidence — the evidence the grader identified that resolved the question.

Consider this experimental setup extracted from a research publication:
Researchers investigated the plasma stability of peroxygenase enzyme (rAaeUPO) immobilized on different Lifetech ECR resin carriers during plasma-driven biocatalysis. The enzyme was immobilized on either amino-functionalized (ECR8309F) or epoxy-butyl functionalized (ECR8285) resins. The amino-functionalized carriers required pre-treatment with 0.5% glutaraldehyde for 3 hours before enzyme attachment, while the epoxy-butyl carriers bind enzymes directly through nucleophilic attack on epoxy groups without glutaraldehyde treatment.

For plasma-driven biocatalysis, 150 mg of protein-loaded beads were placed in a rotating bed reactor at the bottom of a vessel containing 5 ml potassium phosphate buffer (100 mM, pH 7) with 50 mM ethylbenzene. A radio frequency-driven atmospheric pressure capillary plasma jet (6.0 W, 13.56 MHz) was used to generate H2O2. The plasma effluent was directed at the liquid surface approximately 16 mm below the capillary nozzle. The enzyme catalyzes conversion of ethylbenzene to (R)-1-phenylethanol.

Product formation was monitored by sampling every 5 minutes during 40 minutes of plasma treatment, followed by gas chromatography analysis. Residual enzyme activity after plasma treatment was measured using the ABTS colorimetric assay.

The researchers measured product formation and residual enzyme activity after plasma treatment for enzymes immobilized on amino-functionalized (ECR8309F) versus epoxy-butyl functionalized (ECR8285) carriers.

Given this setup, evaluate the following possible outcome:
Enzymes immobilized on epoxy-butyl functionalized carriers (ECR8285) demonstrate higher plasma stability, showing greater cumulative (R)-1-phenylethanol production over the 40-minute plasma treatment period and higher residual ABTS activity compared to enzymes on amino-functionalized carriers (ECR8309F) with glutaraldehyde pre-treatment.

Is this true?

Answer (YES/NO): NO